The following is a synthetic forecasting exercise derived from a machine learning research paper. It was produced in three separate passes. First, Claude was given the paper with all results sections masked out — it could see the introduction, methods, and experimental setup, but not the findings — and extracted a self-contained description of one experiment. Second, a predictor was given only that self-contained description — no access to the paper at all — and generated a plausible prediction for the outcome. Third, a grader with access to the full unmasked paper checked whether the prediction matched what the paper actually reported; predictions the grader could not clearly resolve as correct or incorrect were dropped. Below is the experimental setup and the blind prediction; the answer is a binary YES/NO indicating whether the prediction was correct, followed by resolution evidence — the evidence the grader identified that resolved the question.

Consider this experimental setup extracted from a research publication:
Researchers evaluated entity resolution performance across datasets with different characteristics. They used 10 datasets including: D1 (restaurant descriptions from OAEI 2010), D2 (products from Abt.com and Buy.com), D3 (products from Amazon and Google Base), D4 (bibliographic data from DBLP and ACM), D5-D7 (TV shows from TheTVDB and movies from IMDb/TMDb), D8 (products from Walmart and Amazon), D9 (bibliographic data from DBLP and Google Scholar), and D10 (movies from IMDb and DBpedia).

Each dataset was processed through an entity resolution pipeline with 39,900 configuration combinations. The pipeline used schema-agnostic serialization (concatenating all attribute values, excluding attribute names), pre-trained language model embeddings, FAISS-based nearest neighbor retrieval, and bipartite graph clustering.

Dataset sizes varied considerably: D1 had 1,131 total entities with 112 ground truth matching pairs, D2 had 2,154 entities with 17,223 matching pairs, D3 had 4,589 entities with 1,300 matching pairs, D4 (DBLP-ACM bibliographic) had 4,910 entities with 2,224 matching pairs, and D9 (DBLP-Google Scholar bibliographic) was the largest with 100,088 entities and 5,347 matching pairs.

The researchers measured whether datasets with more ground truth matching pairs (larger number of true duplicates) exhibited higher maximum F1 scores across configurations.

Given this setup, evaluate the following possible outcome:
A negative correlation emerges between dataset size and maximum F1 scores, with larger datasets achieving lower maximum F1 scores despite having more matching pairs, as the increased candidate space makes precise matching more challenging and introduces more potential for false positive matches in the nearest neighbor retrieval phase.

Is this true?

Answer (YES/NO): NO